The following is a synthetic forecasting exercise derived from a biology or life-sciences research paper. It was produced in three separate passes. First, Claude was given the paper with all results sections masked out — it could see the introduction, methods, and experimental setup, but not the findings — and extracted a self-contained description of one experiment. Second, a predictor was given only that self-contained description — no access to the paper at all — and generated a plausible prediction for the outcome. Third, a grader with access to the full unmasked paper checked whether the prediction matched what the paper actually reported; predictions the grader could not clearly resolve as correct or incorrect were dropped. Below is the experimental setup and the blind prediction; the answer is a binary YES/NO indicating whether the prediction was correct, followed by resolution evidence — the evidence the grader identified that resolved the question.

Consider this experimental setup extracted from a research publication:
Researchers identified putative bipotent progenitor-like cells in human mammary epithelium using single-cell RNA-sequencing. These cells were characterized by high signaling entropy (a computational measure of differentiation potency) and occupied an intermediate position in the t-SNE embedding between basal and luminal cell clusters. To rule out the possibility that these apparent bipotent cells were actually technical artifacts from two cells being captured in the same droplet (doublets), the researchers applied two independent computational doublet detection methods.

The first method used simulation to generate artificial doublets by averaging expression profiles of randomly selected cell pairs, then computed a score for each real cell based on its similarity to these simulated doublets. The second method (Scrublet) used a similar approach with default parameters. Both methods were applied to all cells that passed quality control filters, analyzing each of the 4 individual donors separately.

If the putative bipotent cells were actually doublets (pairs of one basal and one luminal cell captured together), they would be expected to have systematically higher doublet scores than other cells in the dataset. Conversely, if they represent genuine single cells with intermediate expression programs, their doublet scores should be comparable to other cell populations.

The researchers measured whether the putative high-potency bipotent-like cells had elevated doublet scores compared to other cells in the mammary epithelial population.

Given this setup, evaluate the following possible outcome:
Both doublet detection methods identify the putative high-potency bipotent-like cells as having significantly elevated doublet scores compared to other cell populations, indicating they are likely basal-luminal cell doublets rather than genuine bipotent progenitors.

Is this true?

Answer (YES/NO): NO